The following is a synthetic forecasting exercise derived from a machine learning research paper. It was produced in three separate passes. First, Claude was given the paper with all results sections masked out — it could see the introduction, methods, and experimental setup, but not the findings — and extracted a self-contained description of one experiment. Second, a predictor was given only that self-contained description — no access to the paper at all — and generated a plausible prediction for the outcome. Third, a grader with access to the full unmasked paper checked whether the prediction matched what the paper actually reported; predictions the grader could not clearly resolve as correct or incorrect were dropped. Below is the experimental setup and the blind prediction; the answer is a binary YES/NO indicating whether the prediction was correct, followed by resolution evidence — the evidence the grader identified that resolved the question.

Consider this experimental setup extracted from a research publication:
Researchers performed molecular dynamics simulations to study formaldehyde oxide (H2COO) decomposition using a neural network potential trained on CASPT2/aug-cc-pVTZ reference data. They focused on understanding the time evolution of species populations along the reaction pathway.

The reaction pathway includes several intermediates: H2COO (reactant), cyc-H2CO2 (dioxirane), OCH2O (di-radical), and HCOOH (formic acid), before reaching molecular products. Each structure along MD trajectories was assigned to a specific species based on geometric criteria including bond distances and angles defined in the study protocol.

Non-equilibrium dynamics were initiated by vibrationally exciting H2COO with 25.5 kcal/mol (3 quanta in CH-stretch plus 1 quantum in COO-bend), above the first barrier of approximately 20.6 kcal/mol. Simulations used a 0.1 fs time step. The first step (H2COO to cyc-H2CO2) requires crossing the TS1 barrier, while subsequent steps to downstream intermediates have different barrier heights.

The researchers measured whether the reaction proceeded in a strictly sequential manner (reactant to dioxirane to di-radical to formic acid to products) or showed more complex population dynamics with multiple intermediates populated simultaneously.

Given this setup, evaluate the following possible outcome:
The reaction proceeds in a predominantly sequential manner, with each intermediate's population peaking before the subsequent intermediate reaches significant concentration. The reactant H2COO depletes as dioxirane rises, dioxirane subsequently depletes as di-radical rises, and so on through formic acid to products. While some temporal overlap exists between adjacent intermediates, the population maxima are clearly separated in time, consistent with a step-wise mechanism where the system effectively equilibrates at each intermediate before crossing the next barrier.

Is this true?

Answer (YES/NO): NO